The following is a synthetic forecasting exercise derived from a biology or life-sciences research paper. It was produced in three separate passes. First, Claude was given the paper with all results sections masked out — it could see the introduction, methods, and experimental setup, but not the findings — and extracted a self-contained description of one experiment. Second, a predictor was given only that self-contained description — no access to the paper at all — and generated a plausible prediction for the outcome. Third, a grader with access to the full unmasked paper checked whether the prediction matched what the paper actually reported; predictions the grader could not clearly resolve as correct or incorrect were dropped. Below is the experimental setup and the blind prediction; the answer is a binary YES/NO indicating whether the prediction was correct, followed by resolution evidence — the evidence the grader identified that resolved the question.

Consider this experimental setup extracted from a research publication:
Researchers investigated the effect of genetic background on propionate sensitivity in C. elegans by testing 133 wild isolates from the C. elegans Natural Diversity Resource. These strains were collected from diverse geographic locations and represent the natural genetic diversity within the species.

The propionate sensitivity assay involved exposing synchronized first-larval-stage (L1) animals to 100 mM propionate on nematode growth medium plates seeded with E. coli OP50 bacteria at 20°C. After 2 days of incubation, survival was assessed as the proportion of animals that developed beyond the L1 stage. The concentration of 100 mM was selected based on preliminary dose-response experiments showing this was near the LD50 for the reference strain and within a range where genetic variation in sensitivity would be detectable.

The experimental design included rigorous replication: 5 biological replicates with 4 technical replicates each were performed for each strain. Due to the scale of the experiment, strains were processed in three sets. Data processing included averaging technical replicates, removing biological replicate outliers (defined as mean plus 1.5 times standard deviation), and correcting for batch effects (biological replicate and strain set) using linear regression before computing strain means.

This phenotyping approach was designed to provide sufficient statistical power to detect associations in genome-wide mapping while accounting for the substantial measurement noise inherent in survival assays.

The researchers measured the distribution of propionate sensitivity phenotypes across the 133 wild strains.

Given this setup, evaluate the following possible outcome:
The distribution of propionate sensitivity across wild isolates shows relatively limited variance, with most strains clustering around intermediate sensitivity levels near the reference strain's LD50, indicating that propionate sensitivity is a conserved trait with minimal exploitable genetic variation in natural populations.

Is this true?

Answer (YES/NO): NO